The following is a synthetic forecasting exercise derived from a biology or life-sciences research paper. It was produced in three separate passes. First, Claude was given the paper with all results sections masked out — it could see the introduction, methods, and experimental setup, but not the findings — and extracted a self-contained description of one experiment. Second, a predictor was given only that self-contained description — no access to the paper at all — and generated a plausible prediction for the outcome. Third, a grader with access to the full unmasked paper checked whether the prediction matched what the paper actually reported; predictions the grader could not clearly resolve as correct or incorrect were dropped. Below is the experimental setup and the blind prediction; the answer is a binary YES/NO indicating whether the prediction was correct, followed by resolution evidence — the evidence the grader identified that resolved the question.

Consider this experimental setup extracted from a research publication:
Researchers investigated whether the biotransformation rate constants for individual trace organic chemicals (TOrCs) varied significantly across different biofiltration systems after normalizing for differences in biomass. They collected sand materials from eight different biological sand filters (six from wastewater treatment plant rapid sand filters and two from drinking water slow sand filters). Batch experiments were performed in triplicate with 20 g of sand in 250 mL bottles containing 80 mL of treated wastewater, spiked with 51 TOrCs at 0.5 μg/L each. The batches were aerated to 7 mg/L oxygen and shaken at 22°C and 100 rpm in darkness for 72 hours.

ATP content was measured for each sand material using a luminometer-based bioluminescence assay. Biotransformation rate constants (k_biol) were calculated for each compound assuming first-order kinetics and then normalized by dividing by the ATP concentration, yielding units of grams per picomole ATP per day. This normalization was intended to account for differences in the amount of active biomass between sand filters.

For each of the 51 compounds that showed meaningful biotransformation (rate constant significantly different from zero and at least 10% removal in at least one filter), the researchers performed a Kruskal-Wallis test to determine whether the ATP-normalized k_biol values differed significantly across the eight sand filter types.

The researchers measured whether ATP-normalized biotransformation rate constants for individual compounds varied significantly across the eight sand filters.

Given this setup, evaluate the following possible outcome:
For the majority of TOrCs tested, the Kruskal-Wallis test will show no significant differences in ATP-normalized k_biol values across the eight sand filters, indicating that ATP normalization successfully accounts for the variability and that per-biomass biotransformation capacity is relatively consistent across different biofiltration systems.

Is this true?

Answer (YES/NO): YES